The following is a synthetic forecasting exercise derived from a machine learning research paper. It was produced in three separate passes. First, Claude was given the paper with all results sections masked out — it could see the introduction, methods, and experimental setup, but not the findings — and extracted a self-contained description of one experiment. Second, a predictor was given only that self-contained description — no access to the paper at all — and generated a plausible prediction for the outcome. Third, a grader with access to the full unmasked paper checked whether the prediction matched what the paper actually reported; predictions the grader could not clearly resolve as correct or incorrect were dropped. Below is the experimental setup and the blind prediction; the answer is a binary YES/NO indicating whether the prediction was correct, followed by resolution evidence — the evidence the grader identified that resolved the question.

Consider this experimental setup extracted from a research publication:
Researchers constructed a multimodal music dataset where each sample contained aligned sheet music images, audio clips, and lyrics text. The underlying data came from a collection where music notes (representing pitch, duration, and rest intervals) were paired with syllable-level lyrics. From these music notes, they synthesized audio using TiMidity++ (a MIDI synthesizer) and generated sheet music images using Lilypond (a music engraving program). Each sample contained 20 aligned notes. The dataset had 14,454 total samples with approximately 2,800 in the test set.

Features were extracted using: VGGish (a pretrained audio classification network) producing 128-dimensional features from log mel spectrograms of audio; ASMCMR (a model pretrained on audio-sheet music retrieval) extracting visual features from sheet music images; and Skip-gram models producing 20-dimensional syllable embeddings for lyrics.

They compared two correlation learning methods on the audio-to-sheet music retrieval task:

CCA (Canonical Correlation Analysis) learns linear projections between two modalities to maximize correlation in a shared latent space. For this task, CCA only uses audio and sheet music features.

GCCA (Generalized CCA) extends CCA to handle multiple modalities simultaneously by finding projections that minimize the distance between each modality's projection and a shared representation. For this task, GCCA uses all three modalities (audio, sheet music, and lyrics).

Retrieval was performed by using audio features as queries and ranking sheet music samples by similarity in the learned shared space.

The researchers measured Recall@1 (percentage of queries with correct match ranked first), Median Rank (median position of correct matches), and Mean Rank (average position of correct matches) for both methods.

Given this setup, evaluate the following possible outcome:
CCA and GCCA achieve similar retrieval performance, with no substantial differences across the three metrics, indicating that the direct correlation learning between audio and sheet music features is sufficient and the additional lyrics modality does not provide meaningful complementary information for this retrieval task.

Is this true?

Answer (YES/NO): NO